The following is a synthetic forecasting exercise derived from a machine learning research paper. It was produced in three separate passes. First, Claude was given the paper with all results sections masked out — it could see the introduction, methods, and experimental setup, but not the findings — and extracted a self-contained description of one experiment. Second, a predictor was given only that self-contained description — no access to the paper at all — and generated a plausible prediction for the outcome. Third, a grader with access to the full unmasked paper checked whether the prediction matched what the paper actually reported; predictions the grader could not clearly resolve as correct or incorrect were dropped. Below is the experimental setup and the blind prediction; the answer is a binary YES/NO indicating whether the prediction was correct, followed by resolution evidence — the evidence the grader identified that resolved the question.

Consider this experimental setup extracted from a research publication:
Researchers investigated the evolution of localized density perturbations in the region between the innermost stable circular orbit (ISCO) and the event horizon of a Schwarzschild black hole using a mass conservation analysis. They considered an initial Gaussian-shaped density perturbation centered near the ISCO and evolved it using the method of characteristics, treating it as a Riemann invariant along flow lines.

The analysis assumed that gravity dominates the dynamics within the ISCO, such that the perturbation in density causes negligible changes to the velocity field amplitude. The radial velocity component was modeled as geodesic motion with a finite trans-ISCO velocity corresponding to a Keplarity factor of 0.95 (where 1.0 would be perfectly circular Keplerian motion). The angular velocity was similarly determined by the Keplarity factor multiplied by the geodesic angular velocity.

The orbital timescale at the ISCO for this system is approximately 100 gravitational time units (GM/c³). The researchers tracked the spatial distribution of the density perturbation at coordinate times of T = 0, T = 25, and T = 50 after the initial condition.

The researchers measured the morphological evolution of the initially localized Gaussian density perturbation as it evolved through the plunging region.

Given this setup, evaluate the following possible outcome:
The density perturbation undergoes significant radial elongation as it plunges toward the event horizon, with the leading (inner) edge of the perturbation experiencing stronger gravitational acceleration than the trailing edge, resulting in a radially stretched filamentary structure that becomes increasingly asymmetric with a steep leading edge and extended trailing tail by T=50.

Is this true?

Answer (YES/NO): NO